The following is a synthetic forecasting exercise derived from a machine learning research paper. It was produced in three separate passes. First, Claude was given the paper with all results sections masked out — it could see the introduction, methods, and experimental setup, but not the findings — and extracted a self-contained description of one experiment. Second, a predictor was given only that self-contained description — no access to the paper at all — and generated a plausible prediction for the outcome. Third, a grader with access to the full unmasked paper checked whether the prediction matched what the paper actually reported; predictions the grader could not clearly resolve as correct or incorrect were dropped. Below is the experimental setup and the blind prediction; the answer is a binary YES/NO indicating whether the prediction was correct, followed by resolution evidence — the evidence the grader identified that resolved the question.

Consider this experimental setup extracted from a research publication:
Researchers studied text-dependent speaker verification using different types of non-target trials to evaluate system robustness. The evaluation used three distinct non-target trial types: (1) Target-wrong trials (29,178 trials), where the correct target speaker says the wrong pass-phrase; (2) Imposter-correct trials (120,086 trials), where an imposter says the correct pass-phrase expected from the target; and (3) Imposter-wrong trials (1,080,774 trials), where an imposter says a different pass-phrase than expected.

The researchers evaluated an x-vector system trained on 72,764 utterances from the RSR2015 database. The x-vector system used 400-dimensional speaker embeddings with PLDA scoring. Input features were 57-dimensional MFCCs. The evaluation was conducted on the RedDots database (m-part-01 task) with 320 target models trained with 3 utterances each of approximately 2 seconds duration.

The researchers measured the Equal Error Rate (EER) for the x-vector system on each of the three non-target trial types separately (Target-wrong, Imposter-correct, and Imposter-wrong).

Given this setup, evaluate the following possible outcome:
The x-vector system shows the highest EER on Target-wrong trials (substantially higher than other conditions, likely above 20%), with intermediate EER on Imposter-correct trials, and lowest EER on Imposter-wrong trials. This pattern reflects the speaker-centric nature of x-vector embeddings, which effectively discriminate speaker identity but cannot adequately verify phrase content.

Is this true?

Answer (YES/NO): NO